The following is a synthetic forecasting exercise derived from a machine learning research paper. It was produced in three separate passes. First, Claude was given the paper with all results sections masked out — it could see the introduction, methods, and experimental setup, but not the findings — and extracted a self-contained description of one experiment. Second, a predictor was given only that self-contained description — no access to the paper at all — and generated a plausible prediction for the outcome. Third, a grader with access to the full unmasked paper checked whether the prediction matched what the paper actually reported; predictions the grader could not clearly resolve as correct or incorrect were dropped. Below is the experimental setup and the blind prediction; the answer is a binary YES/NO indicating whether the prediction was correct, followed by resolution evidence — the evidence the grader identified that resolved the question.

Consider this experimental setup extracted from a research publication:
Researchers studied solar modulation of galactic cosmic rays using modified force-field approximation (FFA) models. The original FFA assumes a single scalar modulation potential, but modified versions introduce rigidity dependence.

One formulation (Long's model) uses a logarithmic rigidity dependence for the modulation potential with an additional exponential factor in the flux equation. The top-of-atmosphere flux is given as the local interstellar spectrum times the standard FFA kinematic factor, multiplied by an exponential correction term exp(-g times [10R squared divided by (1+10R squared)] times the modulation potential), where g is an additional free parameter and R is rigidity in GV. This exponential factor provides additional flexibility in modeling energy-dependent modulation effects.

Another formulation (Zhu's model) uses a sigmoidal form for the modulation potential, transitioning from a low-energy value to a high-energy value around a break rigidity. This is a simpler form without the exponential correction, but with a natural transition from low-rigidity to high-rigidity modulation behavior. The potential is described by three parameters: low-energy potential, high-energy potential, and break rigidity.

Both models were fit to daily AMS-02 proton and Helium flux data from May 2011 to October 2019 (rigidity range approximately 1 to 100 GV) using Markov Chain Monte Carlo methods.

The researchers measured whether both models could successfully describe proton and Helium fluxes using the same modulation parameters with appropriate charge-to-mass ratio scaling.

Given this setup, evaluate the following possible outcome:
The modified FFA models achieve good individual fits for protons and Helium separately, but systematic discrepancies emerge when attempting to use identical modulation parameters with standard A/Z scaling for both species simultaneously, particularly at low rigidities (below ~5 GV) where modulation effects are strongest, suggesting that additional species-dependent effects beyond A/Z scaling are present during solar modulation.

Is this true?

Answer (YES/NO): NO